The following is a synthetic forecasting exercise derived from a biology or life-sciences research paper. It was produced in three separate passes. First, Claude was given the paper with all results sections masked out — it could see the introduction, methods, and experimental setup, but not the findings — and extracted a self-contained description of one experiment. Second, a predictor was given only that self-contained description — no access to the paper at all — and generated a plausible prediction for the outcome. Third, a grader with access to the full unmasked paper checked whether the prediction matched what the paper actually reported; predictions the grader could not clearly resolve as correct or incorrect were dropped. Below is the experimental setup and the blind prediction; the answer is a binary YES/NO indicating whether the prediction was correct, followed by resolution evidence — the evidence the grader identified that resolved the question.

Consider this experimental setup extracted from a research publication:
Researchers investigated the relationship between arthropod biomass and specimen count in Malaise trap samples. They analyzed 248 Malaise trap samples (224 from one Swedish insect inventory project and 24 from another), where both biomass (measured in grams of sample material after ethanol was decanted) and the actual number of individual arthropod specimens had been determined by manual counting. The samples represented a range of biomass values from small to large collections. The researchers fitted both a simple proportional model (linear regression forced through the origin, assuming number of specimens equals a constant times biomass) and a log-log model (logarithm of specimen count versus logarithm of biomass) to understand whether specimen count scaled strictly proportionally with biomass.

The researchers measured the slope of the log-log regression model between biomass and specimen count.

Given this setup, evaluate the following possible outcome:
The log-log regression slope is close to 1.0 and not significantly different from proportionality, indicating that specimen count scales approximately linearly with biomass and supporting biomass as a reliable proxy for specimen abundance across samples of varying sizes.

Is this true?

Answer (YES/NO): NO